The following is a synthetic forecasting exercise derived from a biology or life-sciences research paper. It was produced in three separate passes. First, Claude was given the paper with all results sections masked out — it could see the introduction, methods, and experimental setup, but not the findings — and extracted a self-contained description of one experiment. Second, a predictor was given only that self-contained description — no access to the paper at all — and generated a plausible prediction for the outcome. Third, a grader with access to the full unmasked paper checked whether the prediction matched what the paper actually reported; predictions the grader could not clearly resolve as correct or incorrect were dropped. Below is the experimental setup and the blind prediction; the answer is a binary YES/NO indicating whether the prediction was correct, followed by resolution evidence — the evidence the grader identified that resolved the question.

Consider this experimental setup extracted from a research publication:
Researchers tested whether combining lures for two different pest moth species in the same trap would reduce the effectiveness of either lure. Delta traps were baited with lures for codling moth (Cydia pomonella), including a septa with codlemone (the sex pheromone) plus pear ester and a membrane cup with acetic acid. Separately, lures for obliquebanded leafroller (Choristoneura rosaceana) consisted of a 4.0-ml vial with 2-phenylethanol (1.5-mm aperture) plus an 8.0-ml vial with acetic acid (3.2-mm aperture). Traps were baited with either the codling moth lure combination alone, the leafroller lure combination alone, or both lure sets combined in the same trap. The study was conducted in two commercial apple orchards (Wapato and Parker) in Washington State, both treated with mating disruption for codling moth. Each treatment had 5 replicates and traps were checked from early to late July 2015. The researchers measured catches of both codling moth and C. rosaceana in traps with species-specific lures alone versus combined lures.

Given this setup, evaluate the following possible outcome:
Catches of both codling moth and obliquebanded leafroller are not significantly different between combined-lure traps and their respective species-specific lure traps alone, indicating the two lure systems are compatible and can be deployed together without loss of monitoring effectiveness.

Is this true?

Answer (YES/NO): YES